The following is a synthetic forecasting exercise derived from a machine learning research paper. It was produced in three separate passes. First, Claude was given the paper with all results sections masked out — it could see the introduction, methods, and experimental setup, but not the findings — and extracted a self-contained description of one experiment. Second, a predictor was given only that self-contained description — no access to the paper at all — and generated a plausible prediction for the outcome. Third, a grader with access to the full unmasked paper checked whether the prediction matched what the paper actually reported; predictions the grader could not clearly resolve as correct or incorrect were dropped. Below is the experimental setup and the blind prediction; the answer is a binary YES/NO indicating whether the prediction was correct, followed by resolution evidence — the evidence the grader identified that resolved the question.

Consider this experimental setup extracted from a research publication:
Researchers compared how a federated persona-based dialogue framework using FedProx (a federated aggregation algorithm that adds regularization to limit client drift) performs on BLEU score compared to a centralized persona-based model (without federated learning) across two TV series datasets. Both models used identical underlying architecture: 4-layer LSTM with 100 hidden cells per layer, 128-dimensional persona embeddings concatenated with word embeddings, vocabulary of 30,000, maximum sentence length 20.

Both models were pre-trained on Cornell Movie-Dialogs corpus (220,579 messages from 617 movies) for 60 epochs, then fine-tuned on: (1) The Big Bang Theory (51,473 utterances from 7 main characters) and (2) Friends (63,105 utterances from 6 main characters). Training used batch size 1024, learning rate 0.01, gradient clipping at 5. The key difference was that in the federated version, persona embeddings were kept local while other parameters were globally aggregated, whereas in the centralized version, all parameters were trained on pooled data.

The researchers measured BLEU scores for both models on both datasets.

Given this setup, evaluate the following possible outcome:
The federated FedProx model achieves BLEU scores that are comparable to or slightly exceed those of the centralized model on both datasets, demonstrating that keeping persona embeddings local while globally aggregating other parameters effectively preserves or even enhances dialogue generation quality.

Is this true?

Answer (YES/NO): NO